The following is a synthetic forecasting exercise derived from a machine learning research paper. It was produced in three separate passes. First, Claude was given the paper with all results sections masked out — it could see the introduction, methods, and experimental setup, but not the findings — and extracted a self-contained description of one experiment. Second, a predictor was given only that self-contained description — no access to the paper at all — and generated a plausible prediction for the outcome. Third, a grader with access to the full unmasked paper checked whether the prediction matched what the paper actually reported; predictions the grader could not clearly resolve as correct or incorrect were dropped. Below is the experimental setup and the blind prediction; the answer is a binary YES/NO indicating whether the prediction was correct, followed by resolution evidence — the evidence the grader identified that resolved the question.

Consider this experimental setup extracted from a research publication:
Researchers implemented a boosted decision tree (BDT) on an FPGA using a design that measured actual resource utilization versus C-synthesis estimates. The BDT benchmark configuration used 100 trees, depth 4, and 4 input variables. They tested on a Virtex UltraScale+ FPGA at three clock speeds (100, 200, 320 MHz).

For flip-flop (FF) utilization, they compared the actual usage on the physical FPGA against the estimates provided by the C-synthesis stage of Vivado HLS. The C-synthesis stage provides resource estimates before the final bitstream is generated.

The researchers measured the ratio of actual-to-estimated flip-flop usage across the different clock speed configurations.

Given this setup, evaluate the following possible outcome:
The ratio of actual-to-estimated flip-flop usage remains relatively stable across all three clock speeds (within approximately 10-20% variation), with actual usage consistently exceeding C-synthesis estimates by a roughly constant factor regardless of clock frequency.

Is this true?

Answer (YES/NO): NO